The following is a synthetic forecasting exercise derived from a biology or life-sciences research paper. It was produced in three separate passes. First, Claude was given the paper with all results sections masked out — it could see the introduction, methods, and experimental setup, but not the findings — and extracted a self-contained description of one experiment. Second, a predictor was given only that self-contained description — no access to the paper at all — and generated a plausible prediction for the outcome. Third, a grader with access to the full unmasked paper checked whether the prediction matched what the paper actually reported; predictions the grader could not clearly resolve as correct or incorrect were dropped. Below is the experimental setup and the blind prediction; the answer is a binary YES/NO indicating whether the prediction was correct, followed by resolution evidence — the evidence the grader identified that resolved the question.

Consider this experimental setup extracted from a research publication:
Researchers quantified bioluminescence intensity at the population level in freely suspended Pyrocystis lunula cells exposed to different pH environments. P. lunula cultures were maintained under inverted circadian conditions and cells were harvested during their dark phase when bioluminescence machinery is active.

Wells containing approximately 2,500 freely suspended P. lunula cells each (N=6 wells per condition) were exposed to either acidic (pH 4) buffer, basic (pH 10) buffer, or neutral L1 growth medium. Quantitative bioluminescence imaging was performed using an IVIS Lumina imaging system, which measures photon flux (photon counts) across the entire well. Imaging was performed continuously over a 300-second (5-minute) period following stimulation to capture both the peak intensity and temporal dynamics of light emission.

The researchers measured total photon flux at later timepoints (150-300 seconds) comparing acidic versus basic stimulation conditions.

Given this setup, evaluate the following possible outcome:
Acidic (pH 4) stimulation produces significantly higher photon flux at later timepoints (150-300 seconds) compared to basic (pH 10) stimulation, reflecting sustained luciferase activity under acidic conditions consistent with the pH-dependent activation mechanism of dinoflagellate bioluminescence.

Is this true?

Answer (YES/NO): YES